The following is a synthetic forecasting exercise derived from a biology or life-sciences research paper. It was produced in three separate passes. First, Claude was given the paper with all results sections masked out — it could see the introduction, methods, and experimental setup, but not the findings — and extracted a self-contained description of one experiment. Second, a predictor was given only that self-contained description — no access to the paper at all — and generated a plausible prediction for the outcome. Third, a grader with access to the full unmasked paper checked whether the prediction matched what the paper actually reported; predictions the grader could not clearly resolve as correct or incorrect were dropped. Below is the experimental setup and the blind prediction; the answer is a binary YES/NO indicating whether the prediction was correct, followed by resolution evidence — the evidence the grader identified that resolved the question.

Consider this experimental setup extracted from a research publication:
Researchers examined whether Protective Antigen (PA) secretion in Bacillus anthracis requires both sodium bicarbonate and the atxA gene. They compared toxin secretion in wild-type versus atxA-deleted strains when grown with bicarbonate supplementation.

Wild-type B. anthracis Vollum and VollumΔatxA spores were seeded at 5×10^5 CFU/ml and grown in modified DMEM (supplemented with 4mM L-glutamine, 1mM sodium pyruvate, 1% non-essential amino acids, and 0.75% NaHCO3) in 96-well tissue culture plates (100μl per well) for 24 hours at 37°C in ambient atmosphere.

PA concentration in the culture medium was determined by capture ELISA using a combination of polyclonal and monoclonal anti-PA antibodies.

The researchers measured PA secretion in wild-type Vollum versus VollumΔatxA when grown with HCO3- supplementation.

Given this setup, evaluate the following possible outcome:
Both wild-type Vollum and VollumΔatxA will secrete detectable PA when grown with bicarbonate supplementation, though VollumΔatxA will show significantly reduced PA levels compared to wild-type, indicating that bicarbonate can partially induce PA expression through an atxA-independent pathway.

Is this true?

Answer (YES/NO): NO